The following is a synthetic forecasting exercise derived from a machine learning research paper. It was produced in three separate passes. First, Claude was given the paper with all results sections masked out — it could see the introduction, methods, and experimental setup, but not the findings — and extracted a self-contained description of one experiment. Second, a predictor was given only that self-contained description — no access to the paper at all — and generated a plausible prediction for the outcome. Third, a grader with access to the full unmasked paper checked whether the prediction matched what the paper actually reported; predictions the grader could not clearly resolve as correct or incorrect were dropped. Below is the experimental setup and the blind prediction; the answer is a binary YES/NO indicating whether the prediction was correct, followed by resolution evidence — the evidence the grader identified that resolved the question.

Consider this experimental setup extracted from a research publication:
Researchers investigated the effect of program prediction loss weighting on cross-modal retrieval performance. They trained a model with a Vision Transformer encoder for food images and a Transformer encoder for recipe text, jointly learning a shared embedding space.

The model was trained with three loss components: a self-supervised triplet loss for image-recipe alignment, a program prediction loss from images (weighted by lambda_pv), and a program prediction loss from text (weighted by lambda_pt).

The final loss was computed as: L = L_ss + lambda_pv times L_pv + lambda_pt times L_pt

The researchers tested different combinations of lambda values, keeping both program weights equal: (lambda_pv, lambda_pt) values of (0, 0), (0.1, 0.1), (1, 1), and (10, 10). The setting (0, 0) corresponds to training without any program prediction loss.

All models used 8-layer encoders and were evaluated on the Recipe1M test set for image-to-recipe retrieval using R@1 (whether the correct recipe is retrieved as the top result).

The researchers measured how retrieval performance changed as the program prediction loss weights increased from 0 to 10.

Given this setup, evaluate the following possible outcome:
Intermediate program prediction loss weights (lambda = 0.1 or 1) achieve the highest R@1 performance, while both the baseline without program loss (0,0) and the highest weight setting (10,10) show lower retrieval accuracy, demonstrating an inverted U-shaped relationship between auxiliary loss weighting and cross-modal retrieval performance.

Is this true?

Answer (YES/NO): YES